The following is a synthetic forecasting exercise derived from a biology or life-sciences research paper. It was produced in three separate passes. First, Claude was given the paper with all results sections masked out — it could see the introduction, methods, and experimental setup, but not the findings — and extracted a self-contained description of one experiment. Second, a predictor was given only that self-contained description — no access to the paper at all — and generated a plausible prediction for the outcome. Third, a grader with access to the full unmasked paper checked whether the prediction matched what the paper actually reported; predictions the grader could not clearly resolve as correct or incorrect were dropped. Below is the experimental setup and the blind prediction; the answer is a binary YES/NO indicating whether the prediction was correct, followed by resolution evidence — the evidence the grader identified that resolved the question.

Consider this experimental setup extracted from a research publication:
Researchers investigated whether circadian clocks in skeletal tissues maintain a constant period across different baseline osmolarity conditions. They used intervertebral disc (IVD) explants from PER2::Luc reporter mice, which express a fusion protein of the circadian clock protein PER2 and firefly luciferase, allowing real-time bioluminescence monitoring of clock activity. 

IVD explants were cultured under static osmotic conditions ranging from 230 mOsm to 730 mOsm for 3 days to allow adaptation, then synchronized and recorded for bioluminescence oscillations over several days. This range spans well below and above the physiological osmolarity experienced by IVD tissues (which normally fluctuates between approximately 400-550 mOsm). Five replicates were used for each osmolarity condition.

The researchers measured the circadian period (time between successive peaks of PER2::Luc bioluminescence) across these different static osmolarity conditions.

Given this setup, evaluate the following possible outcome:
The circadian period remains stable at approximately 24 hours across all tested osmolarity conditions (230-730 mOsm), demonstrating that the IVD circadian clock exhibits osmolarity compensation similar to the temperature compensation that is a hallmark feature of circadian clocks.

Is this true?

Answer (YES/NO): YES